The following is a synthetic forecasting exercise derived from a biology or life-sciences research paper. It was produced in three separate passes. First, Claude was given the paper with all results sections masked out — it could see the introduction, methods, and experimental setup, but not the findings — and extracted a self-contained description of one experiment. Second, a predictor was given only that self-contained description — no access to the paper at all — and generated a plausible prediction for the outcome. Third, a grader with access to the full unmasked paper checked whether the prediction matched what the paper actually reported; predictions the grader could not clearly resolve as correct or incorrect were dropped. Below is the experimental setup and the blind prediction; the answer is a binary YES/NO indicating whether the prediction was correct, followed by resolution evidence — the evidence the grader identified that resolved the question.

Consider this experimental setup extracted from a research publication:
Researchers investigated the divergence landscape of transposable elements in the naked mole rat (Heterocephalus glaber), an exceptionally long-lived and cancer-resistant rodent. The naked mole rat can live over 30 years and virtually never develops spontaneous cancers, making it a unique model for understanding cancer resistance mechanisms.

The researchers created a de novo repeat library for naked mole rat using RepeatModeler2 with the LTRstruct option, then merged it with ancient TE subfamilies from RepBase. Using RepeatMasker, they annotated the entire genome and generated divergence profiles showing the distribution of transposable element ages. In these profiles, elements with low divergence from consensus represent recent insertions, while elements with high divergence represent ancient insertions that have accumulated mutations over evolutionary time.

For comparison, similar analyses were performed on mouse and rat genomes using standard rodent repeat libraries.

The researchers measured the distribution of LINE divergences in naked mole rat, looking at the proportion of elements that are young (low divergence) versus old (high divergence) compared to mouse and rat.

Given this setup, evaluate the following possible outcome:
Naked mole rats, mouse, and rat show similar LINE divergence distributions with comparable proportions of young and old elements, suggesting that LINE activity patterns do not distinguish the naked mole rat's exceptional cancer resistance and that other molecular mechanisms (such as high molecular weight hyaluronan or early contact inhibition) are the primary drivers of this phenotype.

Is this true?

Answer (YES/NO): NO